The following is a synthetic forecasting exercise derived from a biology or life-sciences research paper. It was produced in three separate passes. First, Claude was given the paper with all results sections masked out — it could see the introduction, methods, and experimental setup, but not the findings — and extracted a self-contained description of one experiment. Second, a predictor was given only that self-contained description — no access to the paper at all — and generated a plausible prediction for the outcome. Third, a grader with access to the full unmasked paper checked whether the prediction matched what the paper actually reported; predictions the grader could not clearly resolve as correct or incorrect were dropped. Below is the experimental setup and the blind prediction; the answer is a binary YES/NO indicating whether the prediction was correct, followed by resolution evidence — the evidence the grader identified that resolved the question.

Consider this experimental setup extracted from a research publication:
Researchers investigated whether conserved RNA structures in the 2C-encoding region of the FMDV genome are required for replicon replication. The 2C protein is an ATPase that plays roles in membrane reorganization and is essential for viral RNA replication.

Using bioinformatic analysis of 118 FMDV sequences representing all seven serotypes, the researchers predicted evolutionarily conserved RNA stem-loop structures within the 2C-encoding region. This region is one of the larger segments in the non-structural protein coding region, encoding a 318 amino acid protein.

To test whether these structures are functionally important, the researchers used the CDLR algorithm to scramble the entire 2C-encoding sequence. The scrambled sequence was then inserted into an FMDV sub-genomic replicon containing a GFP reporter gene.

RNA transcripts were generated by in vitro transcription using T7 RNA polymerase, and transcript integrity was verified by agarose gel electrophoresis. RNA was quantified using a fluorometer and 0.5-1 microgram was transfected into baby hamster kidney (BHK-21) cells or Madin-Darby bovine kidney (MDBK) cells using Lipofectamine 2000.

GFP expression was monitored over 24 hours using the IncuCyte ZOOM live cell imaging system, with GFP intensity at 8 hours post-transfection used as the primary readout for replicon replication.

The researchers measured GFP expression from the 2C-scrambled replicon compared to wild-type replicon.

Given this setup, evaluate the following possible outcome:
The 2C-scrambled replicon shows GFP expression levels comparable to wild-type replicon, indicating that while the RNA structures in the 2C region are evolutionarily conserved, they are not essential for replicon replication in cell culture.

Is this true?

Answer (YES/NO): YES